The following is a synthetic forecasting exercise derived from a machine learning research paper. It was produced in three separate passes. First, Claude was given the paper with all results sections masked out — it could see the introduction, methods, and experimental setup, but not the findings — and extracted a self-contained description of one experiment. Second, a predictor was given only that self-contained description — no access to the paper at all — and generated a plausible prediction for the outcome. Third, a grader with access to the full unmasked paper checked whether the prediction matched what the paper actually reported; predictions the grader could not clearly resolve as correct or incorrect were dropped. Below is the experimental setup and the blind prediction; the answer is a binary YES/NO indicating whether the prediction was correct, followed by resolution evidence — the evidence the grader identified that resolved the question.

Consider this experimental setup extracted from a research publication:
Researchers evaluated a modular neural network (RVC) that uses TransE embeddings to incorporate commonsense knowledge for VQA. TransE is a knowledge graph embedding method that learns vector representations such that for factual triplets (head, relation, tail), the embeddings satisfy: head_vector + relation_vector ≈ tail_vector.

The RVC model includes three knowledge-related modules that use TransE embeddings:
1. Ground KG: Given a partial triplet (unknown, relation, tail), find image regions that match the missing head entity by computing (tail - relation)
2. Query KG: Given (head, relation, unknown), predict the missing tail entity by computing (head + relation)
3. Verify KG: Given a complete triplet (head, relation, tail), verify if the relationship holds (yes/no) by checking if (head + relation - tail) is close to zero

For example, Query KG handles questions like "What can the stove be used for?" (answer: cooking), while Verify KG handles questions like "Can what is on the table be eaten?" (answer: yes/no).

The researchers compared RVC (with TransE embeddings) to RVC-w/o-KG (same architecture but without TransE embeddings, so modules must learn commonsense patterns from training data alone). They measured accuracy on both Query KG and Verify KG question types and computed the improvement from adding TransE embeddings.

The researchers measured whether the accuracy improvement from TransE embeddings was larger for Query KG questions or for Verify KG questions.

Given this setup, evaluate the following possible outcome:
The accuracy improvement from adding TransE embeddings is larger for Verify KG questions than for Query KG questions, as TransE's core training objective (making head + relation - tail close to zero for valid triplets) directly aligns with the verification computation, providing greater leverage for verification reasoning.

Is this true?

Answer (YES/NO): NO